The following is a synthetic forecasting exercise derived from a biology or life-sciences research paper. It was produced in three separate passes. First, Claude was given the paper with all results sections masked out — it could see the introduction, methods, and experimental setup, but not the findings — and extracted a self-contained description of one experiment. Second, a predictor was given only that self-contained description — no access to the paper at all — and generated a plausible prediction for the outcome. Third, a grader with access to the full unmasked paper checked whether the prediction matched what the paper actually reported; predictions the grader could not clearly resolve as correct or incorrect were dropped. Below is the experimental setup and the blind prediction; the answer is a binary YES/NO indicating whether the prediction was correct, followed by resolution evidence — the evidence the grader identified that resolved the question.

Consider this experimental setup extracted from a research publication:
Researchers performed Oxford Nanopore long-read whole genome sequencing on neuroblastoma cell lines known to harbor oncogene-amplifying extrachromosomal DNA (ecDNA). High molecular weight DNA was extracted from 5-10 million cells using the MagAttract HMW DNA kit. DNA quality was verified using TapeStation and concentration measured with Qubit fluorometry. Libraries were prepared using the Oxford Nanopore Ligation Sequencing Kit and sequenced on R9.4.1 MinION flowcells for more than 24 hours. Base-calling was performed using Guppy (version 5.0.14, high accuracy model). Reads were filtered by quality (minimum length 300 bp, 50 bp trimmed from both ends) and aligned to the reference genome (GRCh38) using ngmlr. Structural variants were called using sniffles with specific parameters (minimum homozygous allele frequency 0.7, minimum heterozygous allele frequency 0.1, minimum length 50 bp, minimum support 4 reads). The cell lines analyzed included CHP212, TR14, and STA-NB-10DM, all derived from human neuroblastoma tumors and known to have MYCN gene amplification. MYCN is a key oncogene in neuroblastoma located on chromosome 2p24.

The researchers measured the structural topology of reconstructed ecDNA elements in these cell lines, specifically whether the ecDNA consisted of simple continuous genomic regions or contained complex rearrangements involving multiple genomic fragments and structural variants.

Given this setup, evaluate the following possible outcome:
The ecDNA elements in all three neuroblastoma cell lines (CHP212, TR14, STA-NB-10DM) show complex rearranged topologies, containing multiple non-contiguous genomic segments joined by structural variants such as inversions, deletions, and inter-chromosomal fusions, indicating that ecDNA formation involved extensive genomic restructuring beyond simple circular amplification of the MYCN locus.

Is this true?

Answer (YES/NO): NO